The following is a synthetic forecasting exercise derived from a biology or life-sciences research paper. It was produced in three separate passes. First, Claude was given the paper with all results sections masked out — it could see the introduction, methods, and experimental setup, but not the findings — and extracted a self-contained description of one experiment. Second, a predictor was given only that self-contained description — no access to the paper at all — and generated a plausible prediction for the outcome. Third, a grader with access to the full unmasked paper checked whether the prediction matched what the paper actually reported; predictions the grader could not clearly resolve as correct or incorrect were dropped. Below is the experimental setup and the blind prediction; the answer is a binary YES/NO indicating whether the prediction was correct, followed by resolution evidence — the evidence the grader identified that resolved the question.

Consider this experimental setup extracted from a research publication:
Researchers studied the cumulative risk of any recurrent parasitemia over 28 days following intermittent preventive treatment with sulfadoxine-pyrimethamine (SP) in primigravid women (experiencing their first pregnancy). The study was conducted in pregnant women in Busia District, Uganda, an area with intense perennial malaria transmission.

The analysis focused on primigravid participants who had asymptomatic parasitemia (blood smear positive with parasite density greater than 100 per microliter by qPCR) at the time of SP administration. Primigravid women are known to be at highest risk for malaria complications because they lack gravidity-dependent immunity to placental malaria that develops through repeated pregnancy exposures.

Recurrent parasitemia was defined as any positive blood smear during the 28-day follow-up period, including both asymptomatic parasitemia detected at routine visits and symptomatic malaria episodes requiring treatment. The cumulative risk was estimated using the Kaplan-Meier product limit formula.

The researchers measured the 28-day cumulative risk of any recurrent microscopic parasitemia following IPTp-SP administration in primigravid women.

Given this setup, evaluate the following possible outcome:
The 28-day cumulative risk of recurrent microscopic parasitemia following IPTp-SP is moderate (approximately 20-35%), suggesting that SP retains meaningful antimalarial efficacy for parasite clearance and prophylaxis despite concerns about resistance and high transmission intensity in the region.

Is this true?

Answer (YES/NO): NO